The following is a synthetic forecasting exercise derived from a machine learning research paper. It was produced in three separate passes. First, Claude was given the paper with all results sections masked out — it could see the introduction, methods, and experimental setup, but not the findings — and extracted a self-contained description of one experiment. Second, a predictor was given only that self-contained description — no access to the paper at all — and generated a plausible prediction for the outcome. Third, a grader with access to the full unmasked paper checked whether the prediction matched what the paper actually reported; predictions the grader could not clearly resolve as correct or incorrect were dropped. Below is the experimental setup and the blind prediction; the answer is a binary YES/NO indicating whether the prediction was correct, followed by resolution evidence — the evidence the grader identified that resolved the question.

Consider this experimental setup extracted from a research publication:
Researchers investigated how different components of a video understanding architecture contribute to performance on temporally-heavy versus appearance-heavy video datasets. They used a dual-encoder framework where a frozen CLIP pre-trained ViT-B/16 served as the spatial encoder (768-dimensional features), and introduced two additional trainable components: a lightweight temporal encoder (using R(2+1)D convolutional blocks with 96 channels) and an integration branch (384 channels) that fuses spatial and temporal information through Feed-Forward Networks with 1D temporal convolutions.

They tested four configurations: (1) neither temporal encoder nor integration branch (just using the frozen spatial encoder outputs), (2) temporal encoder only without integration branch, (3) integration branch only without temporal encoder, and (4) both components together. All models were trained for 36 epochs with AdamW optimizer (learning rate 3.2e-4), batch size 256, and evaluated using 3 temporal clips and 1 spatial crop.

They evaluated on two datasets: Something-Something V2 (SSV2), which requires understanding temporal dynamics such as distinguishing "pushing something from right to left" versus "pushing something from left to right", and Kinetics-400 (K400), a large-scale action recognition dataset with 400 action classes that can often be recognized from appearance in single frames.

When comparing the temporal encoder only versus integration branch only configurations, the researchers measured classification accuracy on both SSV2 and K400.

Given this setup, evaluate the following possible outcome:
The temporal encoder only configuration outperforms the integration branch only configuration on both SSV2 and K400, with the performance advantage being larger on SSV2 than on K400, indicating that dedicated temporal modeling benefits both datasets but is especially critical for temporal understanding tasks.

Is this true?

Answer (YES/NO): NO